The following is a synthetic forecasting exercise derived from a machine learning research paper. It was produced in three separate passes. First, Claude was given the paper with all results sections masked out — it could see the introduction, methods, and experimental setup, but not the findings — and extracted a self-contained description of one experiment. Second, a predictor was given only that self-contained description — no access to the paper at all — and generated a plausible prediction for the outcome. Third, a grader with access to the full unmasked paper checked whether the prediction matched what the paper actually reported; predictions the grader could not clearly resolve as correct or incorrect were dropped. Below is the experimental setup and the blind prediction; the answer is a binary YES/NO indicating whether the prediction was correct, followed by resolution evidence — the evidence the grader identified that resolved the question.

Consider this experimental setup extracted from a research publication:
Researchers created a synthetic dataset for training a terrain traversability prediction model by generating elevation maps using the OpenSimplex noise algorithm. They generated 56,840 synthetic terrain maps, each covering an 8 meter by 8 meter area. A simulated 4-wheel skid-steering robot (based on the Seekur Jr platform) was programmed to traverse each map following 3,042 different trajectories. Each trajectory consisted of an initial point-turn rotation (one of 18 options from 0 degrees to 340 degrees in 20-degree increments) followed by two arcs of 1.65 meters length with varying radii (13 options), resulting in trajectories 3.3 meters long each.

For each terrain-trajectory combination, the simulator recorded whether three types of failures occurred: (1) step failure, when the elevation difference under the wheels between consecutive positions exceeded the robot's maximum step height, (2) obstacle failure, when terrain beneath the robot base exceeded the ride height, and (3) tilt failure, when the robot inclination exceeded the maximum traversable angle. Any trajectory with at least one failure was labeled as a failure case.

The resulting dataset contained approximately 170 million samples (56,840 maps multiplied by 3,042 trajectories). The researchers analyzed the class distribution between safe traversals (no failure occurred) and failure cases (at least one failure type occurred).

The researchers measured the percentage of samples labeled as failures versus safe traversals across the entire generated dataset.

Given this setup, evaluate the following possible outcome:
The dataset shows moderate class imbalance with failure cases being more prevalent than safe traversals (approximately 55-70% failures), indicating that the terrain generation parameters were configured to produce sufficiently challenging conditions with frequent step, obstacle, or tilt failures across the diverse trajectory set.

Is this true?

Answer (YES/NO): NO